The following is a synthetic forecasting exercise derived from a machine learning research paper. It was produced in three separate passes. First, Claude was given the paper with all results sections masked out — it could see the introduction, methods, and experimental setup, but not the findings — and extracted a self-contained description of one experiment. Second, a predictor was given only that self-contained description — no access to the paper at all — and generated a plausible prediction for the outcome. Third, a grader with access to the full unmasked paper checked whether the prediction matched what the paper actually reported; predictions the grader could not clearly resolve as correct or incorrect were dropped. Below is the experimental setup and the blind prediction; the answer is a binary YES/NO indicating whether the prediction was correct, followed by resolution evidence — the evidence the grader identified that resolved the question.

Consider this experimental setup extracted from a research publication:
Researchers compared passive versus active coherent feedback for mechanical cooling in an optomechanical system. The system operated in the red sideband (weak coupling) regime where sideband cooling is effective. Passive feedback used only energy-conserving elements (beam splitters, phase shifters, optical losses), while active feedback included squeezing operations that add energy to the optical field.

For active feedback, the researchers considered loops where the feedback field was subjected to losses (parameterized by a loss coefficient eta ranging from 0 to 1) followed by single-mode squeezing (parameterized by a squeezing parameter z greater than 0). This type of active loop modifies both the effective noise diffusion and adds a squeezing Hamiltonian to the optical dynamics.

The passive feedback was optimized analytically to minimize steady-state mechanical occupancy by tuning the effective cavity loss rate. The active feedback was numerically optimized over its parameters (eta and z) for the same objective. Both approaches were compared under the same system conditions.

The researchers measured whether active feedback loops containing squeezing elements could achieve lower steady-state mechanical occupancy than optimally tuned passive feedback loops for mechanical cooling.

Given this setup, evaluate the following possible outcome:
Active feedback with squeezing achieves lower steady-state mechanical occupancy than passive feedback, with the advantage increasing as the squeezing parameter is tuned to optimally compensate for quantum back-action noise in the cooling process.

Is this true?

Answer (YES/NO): NO